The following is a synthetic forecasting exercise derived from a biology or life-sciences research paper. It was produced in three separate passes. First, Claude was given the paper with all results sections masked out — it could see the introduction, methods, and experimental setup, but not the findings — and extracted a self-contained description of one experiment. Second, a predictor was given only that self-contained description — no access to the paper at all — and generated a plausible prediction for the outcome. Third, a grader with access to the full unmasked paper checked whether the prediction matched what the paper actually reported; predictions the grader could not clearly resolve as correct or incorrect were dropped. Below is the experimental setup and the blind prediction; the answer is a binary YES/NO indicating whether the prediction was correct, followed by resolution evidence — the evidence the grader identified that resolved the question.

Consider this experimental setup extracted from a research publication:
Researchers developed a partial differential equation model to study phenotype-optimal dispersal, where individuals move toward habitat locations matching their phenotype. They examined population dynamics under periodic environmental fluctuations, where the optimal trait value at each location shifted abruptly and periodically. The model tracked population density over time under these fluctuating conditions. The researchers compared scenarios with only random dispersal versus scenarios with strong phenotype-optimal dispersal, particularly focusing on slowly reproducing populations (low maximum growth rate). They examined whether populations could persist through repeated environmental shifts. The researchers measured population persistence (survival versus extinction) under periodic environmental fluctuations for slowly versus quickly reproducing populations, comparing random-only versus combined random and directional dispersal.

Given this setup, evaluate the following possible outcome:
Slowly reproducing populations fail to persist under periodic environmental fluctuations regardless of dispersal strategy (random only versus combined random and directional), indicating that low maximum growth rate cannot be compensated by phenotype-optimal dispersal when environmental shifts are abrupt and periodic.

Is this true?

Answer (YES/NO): NO